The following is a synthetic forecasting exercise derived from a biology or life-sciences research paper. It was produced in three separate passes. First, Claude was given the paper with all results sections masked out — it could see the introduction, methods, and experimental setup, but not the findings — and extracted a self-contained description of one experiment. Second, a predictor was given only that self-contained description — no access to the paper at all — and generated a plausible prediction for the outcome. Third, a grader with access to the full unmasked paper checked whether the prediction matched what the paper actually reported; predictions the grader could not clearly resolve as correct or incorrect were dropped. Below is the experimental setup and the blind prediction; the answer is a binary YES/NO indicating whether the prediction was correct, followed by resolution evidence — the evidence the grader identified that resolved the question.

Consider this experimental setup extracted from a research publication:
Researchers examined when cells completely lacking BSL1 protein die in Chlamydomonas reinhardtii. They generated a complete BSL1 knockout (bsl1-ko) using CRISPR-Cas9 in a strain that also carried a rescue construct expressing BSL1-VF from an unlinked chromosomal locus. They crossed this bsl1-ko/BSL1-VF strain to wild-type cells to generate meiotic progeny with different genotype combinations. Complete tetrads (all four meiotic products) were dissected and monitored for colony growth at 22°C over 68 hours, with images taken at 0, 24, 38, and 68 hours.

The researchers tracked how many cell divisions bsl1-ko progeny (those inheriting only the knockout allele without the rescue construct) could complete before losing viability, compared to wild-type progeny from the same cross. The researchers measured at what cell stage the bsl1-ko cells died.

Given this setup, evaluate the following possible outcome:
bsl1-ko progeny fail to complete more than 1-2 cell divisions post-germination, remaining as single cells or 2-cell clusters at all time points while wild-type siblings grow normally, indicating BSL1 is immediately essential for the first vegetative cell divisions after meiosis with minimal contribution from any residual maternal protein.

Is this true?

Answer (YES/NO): NO